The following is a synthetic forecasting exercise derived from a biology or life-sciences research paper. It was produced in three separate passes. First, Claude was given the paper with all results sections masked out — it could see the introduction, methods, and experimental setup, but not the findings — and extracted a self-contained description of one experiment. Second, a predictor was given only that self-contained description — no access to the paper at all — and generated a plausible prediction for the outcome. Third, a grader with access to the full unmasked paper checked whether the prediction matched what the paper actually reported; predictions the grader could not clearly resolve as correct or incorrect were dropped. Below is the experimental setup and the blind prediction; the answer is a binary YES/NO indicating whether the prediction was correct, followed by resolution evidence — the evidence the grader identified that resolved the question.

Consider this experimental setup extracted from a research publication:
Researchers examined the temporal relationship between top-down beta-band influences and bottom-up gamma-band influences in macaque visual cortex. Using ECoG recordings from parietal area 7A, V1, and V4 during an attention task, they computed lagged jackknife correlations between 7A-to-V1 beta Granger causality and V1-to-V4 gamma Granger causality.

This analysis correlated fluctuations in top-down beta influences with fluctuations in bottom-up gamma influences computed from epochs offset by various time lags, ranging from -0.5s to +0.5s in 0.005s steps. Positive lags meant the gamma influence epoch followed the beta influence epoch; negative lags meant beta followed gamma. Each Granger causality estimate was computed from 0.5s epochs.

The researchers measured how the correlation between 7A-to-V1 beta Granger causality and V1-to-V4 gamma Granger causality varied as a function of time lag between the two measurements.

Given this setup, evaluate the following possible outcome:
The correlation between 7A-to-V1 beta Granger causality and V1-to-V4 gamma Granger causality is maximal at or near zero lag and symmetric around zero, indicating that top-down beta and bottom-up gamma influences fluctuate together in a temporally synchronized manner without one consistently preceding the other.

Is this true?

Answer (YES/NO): NO